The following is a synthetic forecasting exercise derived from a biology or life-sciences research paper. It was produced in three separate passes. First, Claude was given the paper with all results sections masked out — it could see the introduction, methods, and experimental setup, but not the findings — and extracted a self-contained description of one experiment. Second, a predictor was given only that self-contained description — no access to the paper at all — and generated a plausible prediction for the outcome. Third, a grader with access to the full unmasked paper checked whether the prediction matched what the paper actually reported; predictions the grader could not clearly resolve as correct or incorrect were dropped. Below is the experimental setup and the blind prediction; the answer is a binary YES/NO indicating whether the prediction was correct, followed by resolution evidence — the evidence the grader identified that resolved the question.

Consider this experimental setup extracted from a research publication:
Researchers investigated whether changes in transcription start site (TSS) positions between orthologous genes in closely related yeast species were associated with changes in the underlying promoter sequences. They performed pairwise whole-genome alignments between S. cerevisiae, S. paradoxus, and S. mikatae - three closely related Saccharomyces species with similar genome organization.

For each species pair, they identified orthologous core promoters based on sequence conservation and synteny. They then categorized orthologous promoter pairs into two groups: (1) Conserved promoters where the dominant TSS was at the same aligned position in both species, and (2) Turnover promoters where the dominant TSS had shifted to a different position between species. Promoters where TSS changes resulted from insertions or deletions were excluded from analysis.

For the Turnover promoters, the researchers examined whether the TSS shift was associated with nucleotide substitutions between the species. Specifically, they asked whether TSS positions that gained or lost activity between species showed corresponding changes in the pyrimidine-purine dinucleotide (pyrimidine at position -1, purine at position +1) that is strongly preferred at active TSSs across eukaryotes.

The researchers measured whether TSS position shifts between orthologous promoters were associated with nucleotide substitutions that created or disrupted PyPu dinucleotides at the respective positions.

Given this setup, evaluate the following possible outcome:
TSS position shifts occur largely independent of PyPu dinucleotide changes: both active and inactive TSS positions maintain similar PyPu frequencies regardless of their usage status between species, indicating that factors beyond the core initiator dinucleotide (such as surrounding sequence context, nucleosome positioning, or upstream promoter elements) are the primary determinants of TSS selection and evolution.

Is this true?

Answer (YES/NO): NO